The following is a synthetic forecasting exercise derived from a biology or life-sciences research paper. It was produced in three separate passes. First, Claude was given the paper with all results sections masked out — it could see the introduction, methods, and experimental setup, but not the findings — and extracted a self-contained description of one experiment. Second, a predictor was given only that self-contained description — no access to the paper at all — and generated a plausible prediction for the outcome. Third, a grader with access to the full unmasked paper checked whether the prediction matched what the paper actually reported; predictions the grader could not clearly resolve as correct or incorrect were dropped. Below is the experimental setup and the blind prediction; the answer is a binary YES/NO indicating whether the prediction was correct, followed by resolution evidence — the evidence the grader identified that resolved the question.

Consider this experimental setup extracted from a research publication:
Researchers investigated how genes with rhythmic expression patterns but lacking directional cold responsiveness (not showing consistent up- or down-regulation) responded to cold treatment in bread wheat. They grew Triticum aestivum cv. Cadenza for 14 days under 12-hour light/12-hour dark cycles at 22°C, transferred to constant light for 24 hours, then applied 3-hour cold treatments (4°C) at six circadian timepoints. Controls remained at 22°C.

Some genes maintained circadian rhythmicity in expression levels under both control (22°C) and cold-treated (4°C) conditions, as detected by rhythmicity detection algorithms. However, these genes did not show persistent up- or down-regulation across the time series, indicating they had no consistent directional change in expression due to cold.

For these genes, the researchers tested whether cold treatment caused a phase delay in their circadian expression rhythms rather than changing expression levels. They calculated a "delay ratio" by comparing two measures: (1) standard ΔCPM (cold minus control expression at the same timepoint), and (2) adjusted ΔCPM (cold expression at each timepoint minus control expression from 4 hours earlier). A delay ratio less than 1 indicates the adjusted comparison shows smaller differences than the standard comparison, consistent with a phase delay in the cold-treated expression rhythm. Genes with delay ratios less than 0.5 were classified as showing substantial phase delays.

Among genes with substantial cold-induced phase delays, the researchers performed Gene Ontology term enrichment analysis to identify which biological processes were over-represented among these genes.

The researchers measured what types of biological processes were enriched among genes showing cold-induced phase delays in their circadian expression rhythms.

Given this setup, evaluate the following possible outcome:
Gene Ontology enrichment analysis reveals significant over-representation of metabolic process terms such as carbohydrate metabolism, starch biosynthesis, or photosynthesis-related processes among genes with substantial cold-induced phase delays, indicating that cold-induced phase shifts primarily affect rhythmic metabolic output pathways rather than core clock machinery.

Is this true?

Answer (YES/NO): NO